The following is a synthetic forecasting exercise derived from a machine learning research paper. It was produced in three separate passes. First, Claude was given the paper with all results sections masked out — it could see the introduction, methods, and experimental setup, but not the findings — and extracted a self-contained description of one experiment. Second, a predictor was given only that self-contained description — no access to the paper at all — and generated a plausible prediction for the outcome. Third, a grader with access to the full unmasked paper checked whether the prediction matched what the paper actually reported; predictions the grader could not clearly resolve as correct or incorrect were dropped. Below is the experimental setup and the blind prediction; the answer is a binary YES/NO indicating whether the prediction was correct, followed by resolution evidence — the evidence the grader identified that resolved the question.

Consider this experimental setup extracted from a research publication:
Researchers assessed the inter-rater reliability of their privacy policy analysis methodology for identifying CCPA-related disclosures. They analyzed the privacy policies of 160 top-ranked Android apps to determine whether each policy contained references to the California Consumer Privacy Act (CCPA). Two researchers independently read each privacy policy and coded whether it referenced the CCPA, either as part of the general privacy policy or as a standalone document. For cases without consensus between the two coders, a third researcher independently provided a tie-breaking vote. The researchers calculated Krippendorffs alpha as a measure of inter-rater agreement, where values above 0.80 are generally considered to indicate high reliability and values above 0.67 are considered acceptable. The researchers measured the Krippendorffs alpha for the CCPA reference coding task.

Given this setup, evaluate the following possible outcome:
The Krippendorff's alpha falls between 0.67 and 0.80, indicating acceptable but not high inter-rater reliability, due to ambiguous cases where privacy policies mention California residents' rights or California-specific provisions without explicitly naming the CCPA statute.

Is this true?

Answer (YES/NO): NO